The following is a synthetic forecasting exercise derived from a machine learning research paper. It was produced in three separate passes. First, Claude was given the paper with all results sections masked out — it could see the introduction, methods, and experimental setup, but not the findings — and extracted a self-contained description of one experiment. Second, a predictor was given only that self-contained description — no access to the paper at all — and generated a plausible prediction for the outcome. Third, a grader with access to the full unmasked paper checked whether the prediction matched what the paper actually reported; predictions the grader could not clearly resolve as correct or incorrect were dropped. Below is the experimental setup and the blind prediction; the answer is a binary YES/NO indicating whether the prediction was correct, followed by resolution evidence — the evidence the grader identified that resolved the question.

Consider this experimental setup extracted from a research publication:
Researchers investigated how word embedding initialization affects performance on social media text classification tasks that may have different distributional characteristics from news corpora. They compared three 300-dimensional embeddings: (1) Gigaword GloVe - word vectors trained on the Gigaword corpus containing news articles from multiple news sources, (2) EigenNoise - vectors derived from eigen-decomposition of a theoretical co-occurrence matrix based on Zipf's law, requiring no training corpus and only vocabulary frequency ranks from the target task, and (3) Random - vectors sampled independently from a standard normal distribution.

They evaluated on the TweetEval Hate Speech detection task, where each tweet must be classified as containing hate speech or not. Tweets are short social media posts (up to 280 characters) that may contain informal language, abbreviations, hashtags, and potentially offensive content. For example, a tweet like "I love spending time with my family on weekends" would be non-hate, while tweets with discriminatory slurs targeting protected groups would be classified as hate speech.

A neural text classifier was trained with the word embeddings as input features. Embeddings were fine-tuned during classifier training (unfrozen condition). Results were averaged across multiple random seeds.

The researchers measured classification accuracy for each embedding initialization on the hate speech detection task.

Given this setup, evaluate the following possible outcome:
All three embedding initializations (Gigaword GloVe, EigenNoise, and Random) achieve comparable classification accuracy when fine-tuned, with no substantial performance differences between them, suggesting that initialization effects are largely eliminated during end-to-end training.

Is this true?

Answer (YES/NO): YES